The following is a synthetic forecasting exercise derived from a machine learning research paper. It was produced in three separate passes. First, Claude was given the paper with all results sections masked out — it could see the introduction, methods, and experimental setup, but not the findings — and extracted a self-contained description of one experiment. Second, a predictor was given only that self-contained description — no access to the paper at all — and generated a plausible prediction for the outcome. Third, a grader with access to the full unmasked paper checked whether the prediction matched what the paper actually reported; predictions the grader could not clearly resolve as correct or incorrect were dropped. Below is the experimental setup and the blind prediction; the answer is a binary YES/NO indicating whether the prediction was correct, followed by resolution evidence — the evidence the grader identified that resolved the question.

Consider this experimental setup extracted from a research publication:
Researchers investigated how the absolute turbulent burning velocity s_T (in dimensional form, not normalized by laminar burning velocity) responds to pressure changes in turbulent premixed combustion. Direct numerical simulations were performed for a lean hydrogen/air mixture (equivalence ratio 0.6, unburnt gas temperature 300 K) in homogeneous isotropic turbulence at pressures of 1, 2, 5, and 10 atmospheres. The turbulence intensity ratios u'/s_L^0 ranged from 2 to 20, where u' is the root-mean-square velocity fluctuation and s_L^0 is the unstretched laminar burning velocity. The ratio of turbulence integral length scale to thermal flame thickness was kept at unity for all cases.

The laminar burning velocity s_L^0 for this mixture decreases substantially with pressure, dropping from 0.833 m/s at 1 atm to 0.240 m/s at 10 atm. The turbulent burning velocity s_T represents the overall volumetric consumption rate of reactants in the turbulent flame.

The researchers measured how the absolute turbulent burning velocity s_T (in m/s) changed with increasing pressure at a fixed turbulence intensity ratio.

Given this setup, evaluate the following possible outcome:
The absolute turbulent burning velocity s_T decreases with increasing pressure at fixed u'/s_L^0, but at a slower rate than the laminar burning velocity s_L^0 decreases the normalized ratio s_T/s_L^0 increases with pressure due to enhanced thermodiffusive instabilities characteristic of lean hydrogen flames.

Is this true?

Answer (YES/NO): NO